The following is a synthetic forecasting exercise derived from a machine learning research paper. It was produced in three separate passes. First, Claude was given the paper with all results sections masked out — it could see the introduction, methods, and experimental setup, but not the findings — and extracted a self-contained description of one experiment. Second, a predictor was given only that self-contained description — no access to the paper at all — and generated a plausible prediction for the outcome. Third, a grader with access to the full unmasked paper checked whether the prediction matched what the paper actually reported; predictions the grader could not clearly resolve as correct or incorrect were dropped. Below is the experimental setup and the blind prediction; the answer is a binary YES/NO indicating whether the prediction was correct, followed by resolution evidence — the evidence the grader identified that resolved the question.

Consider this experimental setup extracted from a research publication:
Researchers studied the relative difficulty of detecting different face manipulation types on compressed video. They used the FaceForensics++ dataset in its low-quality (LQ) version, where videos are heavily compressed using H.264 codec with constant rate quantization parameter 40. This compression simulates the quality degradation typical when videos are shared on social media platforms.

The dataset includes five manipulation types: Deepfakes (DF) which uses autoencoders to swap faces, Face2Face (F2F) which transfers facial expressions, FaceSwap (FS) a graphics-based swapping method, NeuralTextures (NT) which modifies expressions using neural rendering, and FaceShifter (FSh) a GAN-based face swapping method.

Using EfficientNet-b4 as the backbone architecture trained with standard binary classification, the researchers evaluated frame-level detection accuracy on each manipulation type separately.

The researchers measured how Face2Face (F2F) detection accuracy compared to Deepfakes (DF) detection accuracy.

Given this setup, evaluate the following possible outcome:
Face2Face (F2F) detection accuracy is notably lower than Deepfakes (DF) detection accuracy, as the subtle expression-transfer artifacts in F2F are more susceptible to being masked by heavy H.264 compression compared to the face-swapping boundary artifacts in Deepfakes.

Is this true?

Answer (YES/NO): YES